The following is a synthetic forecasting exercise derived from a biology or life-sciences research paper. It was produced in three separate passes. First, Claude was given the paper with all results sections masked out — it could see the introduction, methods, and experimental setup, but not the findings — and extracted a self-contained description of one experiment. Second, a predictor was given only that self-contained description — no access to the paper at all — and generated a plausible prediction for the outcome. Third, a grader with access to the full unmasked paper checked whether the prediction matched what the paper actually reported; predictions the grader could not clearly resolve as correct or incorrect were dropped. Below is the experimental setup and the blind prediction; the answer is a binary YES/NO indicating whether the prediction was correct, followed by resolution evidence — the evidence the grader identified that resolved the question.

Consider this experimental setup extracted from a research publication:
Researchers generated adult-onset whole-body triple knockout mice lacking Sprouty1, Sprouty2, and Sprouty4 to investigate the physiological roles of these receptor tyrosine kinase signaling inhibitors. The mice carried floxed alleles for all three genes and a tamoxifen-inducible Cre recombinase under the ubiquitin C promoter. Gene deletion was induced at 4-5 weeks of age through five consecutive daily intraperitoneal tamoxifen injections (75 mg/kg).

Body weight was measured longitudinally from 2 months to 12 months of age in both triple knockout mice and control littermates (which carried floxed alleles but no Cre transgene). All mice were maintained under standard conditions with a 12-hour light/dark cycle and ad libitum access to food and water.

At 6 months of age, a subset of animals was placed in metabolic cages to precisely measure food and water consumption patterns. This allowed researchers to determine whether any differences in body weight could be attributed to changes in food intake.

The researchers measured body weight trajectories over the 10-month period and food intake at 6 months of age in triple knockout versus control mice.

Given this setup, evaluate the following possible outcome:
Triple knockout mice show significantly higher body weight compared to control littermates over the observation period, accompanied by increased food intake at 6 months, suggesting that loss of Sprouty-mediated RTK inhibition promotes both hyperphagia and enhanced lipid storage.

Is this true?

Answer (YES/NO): NO